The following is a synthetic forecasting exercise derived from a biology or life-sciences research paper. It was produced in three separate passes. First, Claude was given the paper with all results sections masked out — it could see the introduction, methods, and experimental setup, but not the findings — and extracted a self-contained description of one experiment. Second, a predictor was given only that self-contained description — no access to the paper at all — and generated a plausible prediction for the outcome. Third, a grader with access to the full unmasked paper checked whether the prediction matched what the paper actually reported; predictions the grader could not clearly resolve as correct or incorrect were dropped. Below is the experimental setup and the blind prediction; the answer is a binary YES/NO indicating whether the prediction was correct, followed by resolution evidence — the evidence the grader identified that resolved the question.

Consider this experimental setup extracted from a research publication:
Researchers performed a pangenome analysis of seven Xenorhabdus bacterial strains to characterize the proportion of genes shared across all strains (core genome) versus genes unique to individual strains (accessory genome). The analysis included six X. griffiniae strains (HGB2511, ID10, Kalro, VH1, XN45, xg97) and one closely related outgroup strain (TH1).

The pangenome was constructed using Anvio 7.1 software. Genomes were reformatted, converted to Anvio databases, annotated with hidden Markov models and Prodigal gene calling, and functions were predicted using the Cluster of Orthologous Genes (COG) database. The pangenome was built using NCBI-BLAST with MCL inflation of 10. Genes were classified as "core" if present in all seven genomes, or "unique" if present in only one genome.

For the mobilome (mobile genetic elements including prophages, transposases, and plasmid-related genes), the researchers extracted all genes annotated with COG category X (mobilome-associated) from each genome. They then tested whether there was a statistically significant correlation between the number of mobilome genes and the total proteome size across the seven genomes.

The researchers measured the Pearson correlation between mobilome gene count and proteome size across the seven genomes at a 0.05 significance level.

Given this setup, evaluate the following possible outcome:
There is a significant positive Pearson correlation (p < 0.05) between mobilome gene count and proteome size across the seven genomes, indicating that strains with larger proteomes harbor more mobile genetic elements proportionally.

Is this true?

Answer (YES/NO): NO